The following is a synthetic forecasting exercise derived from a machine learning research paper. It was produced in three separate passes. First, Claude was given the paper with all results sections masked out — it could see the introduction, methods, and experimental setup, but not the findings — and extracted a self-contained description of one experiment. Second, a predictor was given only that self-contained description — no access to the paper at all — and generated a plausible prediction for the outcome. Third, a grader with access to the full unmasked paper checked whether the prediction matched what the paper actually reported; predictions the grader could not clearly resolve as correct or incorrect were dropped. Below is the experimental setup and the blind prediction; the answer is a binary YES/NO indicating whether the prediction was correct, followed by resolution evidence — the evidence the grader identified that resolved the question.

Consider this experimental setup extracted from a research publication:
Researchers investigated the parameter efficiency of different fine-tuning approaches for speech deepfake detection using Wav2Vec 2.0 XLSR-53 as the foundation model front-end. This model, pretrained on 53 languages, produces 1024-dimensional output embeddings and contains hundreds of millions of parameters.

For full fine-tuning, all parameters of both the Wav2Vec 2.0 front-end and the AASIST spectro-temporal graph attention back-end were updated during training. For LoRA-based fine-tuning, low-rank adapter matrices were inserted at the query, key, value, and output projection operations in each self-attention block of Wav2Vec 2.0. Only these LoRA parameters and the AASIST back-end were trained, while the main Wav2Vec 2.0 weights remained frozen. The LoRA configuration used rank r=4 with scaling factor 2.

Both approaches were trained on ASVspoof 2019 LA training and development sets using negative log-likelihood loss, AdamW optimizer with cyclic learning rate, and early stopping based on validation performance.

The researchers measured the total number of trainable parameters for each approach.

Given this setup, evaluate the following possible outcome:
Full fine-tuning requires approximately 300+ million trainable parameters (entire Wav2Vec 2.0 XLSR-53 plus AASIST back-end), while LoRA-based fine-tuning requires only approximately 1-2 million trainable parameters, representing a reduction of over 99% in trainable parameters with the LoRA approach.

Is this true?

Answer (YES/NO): YES